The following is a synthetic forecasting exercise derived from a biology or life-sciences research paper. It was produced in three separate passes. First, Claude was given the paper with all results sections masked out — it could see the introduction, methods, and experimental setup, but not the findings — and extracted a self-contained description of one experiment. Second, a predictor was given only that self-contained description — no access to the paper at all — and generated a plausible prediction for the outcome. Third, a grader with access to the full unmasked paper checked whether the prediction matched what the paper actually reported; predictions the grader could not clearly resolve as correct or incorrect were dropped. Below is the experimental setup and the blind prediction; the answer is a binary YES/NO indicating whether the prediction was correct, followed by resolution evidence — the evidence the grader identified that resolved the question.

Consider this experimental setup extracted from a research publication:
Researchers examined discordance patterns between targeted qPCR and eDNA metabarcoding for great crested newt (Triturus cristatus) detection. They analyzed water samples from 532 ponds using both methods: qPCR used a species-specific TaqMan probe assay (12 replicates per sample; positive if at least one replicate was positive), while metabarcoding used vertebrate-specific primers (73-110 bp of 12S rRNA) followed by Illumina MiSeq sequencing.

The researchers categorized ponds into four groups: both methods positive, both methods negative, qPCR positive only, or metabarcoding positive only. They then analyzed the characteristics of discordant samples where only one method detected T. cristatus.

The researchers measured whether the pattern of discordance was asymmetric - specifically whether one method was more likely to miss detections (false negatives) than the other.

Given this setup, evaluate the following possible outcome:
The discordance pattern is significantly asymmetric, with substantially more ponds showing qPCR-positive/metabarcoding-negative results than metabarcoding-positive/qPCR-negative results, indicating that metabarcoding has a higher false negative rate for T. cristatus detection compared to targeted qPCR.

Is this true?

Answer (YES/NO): YES